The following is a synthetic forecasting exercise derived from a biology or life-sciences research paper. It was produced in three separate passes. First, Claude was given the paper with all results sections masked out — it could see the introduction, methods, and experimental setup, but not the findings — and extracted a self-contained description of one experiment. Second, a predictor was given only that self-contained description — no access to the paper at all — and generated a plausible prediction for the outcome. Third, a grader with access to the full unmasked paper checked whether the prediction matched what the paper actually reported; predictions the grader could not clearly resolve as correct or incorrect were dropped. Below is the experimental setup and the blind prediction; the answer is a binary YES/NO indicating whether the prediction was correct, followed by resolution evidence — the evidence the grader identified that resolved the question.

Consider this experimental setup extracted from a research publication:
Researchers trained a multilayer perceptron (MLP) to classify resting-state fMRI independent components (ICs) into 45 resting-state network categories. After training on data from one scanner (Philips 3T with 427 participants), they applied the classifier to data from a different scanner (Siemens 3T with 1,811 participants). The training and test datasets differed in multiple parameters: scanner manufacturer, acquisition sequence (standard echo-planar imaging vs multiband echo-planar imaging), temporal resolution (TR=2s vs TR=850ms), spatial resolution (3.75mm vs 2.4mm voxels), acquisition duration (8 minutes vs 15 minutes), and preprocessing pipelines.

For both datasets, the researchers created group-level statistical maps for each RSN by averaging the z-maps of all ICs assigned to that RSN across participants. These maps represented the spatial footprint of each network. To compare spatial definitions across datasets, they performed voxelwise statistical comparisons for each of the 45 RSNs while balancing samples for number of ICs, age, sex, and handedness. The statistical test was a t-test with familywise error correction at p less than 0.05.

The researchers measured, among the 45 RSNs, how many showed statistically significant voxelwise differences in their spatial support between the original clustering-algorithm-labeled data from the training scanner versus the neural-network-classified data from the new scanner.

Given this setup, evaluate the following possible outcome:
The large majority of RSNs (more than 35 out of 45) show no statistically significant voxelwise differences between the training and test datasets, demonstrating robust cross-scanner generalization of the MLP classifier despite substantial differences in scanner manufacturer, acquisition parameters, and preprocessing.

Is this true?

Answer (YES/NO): NO